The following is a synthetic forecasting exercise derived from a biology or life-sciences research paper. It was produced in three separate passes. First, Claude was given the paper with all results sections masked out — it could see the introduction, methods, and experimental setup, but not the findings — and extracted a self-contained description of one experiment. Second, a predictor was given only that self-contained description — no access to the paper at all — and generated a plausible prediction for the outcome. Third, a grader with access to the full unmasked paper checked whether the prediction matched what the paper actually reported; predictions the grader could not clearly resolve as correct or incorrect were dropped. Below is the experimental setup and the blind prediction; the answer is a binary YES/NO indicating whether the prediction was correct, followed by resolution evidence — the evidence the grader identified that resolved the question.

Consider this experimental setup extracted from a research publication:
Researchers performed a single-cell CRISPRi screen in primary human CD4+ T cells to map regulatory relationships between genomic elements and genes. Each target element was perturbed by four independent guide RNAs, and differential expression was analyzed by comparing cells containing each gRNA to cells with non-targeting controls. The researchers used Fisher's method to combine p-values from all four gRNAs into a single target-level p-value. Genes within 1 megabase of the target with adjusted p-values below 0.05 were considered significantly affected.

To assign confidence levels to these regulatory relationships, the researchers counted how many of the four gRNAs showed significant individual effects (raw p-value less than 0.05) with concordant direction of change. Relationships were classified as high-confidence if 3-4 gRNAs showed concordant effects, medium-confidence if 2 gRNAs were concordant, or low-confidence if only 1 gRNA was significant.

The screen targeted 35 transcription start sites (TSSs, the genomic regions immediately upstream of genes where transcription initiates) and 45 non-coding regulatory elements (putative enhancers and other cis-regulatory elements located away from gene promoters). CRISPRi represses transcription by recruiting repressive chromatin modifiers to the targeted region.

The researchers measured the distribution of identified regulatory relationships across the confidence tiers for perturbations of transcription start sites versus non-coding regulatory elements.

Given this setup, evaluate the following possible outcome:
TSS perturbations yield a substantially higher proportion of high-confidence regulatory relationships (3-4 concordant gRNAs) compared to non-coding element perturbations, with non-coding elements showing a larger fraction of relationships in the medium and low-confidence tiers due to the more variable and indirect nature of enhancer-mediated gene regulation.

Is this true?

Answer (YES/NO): NO